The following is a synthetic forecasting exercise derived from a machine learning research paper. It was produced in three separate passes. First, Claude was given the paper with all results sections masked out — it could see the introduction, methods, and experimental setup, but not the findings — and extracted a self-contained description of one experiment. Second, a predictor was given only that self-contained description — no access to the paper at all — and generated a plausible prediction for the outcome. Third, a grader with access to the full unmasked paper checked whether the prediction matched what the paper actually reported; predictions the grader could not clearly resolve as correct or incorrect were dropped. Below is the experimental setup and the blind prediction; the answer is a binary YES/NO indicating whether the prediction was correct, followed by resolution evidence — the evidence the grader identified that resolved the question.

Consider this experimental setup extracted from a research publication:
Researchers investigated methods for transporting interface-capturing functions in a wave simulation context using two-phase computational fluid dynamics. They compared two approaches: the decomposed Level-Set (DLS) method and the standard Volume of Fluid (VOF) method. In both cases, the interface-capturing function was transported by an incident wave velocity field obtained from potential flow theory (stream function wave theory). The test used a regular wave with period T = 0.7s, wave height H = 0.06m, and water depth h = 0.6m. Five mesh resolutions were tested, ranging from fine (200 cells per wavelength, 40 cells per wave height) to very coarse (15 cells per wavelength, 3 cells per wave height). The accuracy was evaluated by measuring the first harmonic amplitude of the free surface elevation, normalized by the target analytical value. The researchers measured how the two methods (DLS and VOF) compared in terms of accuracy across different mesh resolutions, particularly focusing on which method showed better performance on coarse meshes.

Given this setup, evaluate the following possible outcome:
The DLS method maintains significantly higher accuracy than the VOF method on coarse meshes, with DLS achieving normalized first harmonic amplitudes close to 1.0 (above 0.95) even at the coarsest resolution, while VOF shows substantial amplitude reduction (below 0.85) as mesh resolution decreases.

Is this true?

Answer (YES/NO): NO